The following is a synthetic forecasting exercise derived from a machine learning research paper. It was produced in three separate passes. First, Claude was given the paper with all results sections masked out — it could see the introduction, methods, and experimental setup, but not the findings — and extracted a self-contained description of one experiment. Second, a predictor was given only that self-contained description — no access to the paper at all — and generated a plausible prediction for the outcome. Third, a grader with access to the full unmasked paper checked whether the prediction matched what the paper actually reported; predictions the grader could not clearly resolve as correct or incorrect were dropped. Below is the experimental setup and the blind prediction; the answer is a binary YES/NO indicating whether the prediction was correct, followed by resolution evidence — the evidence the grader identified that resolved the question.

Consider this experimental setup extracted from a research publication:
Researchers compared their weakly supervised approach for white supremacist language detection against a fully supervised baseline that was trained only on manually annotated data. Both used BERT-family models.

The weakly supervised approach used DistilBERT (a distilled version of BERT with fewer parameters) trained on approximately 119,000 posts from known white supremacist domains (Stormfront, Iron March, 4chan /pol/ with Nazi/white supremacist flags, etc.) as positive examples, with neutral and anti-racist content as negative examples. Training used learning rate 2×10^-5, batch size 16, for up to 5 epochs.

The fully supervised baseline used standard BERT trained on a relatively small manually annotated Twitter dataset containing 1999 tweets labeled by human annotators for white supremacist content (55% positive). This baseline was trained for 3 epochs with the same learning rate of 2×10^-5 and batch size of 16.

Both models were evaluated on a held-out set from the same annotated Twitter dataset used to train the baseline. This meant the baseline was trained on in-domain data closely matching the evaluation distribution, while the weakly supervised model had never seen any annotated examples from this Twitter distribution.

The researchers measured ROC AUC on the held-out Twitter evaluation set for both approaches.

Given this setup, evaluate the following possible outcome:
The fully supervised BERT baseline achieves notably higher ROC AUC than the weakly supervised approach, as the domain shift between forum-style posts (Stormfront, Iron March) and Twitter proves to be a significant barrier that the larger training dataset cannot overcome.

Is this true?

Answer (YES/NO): NO